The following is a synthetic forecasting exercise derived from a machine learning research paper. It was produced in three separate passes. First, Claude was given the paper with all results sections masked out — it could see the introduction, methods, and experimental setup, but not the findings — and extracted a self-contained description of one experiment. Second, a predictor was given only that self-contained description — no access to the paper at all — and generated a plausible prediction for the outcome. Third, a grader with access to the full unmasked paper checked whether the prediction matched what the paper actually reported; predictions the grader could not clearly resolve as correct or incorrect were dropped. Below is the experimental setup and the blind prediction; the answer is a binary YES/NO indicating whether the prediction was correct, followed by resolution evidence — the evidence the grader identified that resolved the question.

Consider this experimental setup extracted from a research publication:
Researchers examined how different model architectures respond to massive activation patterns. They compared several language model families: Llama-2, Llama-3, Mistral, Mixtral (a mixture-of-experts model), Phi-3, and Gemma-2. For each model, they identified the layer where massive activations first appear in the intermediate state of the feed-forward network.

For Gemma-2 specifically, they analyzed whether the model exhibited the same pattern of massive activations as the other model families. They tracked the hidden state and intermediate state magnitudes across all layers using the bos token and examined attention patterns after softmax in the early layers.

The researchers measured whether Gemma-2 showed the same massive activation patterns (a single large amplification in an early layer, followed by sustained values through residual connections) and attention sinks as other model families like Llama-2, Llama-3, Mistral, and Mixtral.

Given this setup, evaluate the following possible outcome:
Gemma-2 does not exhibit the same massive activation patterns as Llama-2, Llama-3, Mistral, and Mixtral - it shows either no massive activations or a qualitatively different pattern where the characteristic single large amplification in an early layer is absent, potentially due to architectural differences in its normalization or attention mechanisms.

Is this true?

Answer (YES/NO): YES